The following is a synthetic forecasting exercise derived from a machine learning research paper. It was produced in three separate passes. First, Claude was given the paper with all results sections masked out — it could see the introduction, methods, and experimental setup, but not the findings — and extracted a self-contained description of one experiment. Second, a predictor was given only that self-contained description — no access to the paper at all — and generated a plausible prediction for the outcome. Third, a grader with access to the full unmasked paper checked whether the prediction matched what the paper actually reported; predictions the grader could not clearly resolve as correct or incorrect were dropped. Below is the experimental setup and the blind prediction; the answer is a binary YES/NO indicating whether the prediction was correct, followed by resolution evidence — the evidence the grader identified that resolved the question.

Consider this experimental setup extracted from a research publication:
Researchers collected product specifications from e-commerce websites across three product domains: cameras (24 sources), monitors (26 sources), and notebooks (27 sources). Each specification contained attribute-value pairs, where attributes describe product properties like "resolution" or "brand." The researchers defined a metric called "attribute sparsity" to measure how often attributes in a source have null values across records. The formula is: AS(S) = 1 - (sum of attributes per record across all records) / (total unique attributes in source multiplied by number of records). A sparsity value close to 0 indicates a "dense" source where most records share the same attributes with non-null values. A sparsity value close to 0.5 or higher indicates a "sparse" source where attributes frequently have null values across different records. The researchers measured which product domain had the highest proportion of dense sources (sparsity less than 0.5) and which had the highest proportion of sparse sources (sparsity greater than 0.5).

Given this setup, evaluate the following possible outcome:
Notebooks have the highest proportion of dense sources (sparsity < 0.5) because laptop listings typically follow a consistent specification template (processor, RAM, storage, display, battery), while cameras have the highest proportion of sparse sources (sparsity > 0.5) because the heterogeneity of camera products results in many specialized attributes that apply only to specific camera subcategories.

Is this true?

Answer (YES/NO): NO